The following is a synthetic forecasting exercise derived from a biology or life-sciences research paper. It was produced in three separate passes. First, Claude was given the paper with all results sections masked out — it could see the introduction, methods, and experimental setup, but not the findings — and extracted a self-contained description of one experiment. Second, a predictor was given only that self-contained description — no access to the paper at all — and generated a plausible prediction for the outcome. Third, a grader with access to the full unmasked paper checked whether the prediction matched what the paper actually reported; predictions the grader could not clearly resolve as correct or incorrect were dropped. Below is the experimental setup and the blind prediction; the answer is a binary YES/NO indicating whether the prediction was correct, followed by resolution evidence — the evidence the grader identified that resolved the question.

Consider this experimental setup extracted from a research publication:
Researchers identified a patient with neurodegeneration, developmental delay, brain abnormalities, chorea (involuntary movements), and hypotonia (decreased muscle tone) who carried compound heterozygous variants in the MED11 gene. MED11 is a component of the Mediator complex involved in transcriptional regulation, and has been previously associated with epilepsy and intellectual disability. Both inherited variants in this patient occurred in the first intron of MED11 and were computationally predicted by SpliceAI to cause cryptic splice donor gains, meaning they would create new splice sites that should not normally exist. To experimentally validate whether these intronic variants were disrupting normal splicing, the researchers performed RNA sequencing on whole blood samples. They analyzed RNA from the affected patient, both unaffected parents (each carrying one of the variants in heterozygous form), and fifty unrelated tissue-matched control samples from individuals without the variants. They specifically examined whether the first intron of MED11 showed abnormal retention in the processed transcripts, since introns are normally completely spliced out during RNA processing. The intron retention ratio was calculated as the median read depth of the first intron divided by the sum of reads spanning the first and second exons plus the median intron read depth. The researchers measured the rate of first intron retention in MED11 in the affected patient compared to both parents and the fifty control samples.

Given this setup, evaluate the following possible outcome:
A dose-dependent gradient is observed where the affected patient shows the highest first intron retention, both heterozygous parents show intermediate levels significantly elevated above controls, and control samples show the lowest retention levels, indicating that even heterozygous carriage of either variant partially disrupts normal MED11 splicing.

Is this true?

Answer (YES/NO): NO